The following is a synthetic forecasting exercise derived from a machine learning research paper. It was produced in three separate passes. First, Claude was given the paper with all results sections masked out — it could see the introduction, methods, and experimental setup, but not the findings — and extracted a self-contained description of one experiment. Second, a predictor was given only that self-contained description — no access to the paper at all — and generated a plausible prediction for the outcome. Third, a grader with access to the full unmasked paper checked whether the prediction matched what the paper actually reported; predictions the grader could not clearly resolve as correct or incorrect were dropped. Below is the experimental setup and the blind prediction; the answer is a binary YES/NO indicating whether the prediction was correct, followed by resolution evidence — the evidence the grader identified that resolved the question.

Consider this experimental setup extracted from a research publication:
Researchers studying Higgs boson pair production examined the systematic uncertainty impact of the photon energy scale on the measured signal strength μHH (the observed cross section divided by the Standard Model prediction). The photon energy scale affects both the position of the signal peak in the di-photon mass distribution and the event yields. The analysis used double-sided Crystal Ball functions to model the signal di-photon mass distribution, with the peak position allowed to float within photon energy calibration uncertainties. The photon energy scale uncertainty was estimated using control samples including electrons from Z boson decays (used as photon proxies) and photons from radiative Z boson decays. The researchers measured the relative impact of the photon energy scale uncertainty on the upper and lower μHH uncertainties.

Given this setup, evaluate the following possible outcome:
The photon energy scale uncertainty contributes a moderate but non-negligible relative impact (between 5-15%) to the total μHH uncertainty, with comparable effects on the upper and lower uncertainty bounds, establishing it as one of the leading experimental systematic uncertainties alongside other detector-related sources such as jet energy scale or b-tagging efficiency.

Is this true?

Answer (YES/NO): NO